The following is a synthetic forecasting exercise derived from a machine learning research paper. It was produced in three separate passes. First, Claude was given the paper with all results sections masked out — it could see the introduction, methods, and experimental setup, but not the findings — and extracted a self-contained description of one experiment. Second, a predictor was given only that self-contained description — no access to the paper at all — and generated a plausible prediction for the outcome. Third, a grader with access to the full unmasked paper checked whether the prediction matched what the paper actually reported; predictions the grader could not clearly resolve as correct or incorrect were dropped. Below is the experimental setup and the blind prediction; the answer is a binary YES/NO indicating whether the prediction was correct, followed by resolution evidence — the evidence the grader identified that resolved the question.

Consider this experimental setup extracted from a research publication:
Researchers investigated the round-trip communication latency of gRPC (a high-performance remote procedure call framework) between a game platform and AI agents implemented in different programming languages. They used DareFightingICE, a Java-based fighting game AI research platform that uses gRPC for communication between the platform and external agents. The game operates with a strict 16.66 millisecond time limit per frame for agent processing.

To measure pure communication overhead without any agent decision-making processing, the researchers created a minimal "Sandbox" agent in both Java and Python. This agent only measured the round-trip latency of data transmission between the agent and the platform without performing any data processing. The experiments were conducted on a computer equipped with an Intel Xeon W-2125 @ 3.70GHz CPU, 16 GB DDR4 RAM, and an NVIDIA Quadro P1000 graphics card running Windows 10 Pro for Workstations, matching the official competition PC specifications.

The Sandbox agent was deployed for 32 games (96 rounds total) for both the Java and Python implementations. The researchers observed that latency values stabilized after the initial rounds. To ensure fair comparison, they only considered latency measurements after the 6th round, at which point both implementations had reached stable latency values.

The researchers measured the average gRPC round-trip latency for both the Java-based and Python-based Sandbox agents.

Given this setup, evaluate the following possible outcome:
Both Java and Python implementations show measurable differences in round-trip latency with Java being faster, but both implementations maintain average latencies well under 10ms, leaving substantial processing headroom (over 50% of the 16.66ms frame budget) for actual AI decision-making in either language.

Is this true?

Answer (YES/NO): YES